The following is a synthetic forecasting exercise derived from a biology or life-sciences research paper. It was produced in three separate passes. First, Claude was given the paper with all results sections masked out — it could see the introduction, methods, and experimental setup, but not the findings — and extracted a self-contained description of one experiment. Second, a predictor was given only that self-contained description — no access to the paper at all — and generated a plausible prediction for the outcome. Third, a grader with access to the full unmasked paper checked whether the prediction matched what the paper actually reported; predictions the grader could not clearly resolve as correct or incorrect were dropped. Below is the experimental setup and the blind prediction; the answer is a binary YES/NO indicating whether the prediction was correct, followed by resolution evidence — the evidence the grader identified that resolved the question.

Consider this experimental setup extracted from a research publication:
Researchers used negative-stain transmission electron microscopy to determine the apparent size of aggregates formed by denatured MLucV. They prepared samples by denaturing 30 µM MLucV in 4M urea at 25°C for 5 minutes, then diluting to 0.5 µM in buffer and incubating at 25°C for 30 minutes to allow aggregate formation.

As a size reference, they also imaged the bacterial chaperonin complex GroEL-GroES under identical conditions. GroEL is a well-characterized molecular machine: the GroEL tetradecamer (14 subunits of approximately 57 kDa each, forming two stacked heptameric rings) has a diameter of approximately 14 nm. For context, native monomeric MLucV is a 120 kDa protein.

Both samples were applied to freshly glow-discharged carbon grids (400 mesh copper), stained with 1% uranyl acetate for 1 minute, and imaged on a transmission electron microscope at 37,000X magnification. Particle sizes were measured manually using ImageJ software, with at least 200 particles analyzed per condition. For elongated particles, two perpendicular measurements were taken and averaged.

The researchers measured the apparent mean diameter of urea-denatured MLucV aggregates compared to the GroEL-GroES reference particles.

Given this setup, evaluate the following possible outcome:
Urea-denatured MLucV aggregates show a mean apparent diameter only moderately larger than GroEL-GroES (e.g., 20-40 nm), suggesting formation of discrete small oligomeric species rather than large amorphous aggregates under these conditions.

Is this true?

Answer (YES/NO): YES